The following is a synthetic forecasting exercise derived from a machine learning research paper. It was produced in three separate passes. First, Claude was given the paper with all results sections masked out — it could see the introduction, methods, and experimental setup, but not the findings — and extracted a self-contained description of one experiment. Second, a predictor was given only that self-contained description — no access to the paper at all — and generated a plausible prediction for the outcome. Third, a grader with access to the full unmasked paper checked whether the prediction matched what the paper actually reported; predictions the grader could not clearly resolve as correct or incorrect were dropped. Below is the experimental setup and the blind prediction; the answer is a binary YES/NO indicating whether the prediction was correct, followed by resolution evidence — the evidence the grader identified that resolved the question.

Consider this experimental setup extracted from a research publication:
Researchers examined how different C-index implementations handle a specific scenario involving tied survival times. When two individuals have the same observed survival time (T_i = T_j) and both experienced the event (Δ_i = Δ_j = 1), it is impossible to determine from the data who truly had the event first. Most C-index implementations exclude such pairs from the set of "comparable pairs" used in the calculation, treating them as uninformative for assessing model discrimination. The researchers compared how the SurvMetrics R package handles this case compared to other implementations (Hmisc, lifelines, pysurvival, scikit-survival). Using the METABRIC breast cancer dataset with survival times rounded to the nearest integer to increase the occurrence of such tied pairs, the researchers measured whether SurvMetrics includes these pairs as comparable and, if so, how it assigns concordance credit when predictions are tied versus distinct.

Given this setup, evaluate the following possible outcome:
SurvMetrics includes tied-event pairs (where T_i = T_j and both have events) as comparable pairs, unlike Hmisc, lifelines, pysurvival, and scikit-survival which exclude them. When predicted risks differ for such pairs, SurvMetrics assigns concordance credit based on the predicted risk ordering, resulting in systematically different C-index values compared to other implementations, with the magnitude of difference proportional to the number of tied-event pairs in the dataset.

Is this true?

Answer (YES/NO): NO